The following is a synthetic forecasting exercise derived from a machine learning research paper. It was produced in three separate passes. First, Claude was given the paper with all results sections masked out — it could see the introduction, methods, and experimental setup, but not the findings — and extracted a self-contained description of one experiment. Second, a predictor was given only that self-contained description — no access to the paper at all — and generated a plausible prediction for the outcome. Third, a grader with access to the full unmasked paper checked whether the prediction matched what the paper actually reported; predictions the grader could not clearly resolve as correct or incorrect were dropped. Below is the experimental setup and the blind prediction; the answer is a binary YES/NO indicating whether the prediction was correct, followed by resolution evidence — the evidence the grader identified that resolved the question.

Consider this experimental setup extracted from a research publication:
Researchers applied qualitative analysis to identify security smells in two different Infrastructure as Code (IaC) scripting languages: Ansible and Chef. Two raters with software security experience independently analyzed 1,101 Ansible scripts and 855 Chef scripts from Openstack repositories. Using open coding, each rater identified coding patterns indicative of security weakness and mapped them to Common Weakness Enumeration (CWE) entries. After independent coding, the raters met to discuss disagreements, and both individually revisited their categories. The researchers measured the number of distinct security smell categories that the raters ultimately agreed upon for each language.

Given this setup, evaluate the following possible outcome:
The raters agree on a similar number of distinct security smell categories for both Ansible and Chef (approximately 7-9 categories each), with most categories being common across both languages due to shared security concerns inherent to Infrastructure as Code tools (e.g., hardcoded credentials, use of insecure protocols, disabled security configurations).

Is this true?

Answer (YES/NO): NO